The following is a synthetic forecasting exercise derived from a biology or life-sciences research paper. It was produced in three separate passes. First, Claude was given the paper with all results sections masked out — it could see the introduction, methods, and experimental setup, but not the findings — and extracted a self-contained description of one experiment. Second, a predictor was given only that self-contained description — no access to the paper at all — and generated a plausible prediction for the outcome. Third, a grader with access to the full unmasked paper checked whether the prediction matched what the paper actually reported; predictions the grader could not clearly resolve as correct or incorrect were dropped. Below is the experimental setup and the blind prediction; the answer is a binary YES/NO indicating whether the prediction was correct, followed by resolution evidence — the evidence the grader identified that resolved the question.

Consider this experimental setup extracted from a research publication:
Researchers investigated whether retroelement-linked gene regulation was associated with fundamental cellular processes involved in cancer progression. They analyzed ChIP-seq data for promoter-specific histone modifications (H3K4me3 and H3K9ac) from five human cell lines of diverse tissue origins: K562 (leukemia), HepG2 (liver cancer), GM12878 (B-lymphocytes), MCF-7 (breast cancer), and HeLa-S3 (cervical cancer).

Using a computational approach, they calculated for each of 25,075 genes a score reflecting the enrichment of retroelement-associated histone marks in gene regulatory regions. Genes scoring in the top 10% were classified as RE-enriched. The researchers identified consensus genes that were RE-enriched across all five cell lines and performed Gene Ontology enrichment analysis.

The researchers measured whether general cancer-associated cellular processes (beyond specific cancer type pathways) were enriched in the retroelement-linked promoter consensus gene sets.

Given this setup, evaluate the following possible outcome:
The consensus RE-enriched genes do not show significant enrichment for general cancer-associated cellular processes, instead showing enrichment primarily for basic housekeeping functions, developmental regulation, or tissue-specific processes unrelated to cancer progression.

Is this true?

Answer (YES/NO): NO